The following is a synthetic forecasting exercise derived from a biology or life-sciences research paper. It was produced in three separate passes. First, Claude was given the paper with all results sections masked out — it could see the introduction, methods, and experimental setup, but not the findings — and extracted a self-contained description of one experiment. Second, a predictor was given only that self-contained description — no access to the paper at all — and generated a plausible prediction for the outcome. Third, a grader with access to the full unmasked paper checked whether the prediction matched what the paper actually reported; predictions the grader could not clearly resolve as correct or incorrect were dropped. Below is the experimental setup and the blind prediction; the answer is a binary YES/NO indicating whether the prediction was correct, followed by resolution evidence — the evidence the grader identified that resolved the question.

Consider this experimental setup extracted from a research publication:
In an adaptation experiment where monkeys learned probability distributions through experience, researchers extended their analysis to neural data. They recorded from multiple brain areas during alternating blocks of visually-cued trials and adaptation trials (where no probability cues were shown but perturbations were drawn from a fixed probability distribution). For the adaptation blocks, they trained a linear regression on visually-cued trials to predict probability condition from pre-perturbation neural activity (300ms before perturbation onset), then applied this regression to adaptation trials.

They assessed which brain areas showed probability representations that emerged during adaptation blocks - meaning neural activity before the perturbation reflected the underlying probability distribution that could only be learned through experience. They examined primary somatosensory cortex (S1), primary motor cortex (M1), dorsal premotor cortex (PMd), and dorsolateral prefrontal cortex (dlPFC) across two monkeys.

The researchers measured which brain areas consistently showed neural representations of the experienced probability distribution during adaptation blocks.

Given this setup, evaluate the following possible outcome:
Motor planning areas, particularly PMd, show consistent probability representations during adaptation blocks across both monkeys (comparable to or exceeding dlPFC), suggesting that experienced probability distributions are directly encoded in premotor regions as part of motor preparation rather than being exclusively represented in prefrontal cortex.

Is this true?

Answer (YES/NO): YES